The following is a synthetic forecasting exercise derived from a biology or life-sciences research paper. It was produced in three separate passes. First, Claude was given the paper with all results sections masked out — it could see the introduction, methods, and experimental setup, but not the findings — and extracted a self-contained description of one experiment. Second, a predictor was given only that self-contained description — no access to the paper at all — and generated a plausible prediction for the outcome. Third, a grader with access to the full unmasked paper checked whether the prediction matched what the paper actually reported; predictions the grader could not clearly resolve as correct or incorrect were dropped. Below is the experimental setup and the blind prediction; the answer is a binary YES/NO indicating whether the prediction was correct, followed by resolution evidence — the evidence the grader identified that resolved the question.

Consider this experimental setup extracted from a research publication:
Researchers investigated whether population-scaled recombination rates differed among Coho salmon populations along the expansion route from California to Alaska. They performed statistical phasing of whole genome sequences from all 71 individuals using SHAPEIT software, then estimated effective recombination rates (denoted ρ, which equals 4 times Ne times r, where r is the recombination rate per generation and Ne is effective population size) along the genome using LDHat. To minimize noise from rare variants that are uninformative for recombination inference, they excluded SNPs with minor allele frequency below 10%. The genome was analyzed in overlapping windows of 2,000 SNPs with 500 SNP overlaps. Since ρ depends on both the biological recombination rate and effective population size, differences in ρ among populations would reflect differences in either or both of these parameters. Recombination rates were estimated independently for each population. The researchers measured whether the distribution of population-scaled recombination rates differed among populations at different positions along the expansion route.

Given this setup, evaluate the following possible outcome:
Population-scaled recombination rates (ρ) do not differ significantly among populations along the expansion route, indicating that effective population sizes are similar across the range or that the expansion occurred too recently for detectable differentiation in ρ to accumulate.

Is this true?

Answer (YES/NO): NO